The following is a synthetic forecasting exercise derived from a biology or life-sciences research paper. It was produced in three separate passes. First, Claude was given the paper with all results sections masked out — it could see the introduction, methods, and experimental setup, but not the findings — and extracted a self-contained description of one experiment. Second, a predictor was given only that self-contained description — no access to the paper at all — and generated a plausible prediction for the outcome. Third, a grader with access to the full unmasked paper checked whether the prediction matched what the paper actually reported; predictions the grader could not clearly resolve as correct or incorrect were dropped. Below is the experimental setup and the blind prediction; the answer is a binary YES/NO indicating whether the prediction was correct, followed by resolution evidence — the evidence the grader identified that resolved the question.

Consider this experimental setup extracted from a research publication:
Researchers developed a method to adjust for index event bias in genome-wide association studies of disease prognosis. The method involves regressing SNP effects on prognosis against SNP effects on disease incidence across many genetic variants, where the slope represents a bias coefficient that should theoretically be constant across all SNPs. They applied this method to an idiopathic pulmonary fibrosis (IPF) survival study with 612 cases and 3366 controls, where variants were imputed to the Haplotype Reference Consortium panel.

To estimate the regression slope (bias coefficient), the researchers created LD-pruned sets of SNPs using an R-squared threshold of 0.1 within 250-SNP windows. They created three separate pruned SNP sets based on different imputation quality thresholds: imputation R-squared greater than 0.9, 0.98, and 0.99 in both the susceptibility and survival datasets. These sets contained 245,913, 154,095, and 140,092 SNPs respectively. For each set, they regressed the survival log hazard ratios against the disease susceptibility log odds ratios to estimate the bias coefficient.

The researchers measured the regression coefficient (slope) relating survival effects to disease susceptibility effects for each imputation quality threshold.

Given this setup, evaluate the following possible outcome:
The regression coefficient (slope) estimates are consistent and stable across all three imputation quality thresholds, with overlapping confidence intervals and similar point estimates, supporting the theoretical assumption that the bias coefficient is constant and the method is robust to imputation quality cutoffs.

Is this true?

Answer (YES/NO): NO